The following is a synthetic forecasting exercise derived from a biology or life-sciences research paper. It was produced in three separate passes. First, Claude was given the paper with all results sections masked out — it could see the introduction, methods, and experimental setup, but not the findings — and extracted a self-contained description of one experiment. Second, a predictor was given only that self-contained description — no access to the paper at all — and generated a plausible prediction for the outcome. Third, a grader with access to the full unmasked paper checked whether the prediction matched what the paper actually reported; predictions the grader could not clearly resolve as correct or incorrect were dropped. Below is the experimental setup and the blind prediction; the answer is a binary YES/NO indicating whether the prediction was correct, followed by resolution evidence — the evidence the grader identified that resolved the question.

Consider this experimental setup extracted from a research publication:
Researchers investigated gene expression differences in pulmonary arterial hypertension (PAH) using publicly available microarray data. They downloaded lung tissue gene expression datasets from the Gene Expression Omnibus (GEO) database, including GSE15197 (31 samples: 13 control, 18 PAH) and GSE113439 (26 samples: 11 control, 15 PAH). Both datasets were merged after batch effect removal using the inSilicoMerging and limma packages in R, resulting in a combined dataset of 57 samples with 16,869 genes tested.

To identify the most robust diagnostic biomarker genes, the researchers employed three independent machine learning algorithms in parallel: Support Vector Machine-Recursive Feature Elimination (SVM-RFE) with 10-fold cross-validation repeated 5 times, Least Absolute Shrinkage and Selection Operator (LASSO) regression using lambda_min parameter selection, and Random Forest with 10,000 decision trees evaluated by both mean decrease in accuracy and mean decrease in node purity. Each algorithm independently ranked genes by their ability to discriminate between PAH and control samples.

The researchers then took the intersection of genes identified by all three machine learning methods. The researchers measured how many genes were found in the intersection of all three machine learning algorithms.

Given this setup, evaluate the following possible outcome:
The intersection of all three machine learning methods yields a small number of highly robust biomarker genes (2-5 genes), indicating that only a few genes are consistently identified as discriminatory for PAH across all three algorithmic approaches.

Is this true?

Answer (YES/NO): YES